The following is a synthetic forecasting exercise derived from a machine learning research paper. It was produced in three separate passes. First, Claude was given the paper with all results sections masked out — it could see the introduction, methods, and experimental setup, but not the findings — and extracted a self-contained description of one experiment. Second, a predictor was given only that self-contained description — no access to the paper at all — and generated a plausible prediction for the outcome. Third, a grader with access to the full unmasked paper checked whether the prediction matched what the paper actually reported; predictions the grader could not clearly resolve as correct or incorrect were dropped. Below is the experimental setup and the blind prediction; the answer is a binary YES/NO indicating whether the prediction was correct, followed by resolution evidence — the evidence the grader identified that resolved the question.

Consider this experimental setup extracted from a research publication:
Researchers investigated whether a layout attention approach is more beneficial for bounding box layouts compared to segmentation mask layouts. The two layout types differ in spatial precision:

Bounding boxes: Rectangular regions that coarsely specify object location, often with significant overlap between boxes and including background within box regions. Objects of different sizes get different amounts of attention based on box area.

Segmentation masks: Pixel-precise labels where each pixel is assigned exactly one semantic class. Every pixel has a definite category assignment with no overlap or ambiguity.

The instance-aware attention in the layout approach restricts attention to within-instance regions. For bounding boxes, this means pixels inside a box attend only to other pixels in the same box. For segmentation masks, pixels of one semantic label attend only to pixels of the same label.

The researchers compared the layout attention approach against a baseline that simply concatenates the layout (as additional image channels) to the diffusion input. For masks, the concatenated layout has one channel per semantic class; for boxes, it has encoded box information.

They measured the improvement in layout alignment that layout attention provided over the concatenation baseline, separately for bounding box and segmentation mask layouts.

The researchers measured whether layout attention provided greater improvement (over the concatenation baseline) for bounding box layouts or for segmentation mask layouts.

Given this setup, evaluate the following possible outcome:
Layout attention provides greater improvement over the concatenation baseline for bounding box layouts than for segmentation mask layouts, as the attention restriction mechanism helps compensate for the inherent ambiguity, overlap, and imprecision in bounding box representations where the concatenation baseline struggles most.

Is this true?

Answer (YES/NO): YES